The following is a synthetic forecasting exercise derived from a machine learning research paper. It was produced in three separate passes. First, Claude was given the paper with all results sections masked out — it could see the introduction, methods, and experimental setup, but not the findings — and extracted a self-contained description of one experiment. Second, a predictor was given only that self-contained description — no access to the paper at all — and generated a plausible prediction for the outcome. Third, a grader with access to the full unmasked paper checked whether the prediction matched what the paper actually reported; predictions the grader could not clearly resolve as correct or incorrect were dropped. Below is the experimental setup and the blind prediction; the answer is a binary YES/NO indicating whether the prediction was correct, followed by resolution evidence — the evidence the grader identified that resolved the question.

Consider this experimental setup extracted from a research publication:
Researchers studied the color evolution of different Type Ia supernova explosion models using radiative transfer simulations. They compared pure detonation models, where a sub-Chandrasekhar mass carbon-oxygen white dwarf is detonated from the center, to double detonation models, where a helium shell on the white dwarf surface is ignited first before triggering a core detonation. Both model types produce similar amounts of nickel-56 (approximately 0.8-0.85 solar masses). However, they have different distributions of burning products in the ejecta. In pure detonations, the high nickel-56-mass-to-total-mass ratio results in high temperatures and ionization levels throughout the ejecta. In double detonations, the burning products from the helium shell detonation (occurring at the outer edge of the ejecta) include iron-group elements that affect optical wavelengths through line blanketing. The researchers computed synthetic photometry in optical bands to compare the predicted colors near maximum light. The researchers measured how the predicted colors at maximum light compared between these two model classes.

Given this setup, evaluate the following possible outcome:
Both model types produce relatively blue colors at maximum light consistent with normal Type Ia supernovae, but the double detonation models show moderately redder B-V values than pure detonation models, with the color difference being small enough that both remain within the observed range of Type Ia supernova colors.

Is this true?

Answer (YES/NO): NO